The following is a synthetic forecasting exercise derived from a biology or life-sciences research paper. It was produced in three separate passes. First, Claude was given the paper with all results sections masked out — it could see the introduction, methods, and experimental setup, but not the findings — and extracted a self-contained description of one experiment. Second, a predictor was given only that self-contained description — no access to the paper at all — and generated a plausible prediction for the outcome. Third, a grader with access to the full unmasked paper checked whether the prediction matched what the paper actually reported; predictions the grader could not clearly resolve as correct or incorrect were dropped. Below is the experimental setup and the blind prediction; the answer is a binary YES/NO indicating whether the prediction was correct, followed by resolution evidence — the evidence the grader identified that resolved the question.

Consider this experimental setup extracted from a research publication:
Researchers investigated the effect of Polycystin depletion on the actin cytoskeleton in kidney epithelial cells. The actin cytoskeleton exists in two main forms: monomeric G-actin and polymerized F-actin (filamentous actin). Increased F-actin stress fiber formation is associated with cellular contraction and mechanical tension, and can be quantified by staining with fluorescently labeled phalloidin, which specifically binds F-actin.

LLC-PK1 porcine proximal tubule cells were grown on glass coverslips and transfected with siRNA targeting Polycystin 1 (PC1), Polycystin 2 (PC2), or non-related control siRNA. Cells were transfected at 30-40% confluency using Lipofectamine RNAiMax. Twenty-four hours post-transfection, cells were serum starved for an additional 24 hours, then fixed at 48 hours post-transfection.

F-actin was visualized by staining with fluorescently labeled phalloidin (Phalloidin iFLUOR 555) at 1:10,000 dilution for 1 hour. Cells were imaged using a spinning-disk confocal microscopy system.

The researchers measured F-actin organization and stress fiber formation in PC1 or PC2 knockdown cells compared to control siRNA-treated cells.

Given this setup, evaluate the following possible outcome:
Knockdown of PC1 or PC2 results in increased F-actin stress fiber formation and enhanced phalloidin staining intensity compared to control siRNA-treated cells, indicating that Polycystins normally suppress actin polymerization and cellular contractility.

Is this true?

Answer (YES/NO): YES